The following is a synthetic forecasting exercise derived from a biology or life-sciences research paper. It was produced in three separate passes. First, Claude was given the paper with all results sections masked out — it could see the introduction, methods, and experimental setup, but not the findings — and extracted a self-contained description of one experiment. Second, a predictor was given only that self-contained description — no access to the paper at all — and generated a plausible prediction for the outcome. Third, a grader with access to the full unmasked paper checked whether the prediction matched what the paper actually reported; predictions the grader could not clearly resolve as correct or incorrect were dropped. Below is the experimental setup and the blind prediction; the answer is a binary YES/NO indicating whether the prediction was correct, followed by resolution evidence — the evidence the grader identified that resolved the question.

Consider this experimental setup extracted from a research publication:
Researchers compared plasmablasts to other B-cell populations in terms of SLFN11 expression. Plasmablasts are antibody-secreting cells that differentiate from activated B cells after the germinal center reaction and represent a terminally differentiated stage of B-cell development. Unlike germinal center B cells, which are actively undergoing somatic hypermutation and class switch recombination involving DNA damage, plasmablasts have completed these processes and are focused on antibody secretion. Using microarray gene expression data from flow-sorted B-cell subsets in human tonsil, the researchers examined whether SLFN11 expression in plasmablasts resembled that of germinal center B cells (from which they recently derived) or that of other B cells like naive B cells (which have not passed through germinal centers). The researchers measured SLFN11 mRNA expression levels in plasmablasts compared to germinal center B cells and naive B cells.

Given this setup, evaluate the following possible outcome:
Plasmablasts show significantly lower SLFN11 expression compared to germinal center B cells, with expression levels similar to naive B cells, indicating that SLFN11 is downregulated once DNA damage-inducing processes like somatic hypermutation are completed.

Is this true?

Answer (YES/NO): NO